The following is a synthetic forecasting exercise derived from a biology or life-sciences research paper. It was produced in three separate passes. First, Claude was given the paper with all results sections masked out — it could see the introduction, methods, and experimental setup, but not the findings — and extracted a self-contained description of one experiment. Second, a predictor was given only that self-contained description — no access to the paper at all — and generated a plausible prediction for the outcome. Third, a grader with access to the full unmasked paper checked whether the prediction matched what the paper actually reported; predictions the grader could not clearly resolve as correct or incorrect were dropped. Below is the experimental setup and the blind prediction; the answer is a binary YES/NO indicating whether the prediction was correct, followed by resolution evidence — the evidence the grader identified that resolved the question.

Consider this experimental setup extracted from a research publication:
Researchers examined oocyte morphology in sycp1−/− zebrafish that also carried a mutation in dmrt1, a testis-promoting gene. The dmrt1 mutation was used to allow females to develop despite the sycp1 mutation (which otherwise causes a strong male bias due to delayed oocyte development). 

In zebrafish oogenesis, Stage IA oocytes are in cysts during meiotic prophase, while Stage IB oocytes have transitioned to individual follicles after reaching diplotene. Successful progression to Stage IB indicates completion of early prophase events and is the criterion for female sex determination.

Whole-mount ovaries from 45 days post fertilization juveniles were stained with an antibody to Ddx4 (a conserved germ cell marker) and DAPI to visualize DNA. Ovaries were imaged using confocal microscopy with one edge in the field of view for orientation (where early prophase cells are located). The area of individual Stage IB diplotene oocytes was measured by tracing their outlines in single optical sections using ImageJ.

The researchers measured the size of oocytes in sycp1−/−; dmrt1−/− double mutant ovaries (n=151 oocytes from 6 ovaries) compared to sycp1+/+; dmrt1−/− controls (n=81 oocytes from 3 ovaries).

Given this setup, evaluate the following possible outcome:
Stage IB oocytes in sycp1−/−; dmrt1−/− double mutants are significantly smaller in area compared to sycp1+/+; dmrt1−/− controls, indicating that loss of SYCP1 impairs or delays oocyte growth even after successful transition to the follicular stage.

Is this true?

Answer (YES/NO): NO